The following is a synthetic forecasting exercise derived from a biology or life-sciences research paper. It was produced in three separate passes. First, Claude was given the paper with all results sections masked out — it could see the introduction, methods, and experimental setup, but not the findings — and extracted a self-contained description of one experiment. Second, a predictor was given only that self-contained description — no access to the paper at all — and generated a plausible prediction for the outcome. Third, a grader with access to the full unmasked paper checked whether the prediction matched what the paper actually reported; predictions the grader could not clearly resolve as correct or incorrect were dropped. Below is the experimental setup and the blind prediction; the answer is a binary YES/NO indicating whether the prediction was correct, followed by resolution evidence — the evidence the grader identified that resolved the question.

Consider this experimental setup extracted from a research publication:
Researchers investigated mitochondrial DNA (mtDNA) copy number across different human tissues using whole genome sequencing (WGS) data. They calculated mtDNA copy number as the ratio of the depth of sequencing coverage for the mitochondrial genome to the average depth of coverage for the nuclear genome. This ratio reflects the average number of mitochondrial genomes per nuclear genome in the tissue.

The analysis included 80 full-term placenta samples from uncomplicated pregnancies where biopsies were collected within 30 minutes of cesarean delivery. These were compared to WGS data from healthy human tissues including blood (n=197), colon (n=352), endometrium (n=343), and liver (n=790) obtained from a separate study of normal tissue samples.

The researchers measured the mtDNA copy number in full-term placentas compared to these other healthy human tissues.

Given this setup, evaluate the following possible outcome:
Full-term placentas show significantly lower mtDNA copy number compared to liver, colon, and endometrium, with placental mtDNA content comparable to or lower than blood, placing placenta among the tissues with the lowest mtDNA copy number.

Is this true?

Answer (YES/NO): NO